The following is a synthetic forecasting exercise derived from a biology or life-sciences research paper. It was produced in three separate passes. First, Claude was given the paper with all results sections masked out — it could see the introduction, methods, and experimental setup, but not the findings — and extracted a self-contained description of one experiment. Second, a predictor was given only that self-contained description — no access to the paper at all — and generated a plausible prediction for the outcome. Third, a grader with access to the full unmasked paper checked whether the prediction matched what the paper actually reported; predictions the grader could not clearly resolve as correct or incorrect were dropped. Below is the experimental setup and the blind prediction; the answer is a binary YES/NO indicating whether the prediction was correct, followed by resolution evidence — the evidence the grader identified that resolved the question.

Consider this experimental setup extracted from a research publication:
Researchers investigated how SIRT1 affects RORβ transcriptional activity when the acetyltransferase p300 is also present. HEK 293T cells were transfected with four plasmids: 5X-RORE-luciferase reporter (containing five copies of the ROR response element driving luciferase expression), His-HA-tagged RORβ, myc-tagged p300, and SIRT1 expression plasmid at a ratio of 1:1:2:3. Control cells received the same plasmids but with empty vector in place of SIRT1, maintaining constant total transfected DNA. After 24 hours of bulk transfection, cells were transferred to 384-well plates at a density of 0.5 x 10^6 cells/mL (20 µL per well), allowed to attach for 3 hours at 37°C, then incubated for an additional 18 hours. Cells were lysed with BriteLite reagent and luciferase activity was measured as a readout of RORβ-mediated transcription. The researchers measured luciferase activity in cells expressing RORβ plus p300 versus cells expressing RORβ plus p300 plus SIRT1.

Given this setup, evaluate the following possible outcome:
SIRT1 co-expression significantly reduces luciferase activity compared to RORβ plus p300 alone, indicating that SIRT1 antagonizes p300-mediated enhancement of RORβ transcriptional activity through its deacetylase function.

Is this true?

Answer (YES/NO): NO